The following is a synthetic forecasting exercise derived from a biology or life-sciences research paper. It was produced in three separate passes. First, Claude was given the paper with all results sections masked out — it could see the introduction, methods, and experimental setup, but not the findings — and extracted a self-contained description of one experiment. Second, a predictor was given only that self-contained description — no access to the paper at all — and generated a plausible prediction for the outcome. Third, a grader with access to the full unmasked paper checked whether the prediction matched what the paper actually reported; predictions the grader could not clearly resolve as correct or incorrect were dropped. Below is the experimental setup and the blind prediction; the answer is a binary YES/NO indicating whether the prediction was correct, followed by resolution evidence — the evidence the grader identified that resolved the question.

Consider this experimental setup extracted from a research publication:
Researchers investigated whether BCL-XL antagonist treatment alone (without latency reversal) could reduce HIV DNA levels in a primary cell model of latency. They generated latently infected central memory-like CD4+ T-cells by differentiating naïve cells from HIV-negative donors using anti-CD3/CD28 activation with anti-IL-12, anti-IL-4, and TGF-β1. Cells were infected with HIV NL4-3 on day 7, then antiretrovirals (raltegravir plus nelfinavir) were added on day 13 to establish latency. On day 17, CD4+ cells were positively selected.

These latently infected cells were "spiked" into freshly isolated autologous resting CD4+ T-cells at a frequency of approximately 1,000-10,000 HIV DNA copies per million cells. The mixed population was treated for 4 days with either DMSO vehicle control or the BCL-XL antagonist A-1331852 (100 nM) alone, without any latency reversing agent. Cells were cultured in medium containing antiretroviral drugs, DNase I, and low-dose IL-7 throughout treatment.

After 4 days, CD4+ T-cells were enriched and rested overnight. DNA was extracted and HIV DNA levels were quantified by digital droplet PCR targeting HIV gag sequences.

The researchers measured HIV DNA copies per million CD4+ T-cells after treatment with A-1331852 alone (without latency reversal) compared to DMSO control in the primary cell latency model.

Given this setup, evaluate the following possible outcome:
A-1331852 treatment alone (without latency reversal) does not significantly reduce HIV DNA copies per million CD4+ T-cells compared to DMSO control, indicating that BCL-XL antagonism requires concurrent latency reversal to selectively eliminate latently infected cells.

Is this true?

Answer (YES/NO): NO